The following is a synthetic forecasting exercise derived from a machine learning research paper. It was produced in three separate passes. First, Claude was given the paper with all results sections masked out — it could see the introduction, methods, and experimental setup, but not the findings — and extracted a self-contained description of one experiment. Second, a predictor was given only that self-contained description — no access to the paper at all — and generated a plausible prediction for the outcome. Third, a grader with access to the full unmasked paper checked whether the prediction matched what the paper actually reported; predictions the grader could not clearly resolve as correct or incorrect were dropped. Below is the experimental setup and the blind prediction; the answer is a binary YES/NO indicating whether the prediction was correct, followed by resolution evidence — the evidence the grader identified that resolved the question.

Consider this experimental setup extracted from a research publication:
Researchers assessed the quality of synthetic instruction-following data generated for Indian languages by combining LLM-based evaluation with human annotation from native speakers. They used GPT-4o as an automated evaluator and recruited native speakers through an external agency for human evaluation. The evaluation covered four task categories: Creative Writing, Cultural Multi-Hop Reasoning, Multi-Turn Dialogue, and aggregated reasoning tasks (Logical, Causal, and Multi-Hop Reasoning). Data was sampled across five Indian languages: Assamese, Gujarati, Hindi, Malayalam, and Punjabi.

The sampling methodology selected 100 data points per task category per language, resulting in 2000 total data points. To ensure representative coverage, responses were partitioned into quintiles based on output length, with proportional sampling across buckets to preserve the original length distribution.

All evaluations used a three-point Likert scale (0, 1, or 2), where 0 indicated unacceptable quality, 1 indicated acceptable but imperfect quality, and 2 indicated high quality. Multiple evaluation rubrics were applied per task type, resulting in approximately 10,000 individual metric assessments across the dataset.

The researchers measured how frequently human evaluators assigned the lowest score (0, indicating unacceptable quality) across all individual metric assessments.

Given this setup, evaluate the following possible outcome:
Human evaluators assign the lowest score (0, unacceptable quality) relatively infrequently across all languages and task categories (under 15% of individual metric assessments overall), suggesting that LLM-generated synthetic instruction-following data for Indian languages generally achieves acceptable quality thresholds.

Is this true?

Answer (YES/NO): YES